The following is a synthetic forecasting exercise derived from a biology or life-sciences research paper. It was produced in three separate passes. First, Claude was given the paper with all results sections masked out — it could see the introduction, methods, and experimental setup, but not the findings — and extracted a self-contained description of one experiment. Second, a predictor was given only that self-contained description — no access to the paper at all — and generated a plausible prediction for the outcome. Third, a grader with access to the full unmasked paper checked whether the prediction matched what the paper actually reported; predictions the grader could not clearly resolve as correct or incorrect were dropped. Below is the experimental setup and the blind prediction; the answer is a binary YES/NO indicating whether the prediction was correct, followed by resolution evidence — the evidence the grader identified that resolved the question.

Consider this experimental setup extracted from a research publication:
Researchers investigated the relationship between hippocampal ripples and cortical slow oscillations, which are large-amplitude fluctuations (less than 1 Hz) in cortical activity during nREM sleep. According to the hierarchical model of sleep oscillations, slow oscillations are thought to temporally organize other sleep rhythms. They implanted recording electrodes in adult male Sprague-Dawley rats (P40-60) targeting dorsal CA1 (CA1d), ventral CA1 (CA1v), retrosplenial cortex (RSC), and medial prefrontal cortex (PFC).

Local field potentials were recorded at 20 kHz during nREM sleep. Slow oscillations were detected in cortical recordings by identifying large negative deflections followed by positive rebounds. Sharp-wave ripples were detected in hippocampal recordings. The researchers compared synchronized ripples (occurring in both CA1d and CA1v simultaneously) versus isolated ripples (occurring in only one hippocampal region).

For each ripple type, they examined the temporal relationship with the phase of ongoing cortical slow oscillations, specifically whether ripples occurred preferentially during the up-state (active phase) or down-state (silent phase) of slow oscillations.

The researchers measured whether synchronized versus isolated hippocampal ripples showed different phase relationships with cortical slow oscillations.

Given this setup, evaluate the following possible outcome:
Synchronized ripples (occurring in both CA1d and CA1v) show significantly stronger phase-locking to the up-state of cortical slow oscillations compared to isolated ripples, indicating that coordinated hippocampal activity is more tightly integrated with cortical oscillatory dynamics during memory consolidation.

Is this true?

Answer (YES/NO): NO